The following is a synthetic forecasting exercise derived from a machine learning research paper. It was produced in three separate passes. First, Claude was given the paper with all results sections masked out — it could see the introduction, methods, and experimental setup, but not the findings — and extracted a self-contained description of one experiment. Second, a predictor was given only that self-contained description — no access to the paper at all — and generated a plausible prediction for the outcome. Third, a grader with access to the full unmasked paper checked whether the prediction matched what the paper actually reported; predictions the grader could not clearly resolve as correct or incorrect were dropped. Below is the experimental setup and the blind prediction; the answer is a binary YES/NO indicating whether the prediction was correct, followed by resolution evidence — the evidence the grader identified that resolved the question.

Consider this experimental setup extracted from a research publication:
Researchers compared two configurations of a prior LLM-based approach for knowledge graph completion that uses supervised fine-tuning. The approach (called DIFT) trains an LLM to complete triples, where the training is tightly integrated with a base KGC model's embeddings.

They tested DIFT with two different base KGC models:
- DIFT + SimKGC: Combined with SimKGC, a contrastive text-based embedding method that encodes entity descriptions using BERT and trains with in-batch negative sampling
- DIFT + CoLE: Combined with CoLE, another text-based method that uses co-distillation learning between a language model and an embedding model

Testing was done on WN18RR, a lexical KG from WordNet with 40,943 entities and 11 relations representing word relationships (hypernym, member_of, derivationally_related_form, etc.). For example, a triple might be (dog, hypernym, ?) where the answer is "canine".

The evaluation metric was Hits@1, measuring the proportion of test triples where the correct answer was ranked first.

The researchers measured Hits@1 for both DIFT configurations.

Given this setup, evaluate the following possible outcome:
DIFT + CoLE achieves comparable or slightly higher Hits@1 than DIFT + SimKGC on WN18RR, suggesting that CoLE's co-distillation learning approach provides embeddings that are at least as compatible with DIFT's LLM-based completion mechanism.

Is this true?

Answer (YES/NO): NO